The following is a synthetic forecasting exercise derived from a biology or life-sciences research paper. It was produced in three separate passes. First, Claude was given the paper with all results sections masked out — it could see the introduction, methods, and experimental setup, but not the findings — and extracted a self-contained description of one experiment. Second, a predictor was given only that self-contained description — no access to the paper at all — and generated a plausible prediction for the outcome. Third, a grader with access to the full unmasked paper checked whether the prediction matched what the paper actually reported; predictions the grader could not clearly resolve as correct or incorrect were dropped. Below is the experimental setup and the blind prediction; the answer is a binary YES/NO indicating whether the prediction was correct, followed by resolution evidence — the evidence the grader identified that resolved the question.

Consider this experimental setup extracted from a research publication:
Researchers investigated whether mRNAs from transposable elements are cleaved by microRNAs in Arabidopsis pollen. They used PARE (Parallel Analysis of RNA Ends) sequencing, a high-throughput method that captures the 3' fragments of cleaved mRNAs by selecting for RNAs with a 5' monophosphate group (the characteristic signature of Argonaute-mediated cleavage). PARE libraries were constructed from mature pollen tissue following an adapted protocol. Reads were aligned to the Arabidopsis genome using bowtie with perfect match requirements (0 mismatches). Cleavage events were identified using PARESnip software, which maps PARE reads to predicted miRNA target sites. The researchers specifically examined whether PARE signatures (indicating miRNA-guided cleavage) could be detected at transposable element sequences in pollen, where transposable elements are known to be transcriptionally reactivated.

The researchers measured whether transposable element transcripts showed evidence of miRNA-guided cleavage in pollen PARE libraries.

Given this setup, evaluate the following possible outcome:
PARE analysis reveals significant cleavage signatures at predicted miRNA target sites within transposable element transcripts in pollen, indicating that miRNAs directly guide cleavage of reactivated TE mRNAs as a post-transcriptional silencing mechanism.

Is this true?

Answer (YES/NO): YES